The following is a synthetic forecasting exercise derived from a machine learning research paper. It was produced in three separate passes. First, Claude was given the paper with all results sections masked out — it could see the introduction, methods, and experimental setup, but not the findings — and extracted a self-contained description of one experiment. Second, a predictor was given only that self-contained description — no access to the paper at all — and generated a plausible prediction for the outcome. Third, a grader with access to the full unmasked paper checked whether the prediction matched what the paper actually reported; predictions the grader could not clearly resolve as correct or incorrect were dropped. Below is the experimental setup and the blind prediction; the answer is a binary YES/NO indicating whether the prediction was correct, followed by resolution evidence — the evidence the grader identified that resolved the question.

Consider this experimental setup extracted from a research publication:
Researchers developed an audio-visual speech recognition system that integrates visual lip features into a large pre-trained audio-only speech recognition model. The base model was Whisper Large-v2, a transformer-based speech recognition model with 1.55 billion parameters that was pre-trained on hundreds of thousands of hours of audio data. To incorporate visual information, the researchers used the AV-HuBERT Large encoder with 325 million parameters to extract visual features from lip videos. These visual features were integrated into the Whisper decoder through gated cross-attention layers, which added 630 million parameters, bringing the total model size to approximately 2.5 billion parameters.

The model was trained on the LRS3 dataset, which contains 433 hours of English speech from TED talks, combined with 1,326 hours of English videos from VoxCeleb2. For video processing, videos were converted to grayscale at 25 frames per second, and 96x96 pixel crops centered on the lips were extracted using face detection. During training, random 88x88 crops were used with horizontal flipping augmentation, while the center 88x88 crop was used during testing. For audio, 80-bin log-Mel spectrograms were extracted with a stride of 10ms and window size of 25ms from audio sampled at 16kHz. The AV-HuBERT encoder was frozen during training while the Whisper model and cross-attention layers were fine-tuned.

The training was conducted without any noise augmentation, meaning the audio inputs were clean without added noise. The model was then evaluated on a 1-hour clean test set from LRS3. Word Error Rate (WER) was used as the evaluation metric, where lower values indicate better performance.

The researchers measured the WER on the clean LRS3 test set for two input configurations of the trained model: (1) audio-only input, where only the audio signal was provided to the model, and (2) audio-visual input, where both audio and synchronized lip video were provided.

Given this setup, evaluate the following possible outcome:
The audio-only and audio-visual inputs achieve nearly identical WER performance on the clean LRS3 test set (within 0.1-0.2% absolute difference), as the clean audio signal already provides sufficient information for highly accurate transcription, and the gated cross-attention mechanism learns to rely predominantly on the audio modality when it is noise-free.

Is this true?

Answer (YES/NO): YES